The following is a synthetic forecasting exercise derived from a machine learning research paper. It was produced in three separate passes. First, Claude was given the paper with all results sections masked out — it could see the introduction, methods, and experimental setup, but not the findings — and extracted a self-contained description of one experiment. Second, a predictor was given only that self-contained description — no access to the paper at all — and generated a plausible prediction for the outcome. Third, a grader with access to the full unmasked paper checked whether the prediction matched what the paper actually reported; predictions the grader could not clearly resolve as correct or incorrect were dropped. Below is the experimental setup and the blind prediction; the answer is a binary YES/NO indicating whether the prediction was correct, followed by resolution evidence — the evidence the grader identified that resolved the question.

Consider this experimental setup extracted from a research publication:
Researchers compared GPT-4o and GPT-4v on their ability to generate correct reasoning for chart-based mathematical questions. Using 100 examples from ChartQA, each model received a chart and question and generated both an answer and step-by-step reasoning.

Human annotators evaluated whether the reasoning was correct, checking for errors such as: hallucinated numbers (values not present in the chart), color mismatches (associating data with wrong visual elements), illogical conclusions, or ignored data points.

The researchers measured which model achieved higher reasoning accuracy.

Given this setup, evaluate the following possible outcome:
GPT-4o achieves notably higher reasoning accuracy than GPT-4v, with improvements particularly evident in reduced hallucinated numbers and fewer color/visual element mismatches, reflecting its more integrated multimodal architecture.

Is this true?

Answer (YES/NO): NO